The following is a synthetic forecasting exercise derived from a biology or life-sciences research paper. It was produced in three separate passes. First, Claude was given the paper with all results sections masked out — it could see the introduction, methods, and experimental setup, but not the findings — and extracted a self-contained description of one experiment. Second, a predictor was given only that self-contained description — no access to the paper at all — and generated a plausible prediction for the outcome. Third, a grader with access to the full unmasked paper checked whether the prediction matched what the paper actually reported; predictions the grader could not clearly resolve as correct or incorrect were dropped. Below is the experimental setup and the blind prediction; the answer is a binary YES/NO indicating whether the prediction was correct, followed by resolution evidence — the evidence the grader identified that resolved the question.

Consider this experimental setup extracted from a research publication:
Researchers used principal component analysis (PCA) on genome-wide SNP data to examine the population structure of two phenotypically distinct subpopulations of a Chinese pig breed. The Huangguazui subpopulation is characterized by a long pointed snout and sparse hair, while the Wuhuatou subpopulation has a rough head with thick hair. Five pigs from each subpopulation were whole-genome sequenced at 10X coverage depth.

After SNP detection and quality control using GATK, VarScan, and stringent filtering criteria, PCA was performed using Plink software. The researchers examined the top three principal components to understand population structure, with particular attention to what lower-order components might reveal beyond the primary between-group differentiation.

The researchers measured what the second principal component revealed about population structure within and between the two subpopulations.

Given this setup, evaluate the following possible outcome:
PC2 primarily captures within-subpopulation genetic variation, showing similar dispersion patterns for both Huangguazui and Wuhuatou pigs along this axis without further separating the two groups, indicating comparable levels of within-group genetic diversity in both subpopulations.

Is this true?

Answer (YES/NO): NO